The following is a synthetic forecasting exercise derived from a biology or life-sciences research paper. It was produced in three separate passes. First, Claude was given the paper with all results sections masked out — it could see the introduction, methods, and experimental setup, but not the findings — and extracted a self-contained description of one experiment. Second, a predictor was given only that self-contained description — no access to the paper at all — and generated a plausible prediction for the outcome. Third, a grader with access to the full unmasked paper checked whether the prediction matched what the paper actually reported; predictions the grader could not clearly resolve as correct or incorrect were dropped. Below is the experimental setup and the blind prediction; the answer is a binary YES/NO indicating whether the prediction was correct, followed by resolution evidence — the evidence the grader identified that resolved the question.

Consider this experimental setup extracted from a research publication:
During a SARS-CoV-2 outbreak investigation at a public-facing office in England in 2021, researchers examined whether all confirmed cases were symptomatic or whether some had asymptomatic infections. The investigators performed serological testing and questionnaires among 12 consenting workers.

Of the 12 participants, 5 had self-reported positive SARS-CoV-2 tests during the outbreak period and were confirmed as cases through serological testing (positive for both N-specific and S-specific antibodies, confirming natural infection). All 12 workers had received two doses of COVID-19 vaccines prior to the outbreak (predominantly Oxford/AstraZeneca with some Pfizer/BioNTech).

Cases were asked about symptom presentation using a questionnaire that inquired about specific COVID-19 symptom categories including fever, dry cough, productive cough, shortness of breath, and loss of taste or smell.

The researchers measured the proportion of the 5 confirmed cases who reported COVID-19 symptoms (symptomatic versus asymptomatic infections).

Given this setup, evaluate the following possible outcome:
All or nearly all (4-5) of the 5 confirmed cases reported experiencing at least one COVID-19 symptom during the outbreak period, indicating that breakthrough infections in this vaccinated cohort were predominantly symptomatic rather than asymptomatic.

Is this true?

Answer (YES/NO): YES